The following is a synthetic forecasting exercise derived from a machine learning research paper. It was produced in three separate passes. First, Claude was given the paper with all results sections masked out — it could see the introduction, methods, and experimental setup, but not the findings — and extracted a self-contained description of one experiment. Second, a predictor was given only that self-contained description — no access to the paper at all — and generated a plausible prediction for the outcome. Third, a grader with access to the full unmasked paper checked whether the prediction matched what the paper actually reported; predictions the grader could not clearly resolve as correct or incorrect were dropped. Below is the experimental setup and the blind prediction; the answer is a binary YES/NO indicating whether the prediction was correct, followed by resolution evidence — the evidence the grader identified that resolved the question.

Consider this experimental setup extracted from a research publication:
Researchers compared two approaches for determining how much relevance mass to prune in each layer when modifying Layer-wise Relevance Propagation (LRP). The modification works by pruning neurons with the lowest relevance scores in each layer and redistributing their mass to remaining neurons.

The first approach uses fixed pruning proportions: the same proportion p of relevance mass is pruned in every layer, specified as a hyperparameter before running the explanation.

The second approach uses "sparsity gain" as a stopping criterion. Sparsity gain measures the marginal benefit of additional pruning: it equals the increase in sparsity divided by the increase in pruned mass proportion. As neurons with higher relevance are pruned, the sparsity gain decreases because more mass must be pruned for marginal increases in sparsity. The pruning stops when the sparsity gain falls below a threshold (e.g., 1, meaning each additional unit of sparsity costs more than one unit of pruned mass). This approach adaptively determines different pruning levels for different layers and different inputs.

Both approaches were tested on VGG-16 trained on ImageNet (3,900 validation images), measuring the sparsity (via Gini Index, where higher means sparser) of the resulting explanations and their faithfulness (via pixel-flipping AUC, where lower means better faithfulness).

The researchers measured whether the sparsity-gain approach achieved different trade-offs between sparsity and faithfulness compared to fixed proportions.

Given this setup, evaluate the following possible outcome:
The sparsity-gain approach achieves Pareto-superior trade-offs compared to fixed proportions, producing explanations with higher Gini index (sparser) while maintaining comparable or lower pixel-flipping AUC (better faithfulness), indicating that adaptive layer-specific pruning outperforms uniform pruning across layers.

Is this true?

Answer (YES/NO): NO